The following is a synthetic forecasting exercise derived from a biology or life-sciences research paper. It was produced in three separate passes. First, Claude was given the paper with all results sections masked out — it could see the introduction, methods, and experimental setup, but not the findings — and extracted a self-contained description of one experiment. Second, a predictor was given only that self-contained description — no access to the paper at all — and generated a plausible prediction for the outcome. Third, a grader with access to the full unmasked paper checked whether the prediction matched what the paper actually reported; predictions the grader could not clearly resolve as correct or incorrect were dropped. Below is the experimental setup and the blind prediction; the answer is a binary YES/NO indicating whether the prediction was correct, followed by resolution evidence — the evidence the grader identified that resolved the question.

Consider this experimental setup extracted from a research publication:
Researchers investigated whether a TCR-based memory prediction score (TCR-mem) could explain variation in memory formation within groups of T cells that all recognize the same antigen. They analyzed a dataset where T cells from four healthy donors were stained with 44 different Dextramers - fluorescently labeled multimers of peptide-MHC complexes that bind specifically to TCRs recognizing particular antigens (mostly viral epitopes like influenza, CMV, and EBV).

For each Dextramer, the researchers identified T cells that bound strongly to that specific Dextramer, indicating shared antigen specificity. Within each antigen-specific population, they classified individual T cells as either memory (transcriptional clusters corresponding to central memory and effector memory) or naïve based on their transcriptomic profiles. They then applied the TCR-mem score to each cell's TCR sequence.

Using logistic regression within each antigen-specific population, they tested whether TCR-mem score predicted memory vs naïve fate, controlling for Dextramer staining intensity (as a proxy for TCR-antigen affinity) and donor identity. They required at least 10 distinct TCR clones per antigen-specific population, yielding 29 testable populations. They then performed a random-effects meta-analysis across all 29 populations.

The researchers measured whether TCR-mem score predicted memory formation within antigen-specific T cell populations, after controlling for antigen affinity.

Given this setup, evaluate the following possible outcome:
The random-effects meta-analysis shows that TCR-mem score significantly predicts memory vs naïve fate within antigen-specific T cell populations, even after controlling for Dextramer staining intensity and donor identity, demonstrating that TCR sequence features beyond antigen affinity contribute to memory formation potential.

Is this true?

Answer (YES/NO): YES